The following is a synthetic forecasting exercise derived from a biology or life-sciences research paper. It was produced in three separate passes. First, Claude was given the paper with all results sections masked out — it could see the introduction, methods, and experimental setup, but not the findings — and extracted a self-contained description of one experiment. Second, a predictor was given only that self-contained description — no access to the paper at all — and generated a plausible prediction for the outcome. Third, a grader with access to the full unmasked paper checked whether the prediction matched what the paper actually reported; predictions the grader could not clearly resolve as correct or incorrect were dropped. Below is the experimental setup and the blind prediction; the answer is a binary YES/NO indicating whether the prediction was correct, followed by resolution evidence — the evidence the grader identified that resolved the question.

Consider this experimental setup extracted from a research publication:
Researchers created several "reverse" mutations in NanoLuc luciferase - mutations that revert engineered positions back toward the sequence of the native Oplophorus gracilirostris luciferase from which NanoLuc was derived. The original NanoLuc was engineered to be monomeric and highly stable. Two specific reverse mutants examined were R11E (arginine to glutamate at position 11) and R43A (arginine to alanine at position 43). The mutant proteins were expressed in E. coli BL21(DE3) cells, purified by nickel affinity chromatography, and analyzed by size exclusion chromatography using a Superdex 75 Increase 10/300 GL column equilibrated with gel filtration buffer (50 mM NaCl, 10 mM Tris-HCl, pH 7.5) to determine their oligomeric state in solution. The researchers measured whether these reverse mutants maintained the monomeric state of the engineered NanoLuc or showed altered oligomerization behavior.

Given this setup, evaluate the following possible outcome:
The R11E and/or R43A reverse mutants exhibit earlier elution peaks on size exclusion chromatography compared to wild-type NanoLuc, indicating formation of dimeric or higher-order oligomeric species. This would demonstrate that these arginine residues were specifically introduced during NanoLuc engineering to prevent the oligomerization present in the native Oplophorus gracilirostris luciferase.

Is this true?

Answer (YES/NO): YES